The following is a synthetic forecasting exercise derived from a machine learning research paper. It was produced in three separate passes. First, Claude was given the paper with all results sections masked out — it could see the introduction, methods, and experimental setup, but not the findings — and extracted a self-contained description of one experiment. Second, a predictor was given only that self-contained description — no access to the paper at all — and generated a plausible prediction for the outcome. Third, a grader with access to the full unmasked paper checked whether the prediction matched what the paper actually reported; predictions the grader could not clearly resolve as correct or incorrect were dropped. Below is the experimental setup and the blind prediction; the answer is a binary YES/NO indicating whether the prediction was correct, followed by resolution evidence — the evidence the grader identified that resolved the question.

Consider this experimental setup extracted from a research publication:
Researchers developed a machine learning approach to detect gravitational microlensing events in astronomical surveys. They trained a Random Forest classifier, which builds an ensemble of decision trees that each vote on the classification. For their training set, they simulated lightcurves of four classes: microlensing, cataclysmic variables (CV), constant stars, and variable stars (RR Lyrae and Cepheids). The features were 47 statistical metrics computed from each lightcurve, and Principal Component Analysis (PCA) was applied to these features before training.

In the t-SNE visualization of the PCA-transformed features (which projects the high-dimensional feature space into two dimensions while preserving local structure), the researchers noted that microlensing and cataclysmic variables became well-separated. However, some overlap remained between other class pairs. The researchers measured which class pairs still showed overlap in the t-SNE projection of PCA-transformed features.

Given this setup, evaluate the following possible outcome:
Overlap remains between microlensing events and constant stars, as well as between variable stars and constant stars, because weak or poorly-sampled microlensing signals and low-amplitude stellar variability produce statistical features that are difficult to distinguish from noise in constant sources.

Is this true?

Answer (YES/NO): NO